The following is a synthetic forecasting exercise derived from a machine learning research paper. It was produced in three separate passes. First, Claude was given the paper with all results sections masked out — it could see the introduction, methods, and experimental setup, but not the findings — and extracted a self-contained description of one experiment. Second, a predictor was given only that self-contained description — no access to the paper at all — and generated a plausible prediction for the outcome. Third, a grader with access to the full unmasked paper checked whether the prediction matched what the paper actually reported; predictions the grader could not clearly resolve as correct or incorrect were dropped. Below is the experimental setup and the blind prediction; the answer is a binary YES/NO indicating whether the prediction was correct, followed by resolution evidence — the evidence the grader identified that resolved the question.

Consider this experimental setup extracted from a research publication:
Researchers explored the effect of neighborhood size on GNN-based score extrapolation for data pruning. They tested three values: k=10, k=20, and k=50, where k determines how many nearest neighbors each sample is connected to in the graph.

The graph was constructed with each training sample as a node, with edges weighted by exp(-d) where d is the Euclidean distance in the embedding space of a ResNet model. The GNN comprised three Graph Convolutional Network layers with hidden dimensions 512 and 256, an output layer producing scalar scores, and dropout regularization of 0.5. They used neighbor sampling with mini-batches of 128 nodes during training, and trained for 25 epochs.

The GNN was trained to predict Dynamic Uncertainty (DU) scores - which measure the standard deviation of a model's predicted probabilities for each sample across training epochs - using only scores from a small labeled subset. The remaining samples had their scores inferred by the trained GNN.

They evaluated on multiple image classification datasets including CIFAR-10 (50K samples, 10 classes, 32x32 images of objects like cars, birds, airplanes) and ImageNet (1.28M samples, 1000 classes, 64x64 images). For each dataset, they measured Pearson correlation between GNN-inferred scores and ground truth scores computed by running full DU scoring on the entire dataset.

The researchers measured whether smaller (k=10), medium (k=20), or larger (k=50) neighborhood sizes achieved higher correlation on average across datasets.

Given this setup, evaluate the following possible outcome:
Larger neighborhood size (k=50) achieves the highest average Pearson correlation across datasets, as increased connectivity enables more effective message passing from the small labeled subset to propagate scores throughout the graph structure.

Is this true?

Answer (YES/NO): NO